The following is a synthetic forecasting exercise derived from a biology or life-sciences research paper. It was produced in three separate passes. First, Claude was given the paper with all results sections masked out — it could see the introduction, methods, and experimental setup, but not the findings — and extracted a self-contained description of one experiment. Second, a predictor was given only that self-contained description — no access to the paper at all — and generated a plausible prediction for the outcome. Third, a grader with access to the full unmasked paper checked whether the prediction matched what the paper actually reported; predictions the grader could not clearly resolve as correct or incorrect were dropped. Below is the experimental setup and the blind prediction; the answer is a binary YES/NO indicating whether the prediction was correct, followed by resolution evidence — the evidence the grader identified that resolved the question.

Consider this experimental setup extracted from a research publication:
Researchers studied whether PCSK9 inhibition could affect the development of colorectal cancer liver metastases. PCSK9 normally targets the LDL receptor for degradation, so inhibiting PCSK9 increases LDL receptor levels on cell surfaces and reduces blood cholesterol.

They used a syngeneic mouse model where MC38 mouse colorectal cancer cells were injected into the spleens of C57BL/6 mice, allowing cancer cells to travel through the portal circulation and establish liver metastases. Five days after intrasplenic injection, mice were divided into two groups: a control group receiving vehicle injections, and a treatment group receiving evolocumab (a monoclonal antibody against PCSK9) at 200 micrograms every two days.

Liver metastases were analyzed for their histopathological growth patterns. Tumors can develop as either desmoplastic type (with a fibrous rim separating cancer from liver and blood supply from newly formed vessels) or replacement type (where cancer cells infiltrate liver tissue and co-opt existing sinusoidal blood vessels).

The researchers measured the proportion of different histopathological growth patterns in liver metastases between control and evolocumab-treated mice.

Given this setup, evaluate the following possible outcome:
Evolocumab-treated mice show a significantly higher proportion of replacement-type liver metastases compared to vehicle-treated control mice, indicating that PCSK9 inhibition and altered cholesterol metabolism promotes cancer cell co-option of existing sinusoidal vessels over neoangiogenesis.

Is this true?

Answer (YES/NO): NO